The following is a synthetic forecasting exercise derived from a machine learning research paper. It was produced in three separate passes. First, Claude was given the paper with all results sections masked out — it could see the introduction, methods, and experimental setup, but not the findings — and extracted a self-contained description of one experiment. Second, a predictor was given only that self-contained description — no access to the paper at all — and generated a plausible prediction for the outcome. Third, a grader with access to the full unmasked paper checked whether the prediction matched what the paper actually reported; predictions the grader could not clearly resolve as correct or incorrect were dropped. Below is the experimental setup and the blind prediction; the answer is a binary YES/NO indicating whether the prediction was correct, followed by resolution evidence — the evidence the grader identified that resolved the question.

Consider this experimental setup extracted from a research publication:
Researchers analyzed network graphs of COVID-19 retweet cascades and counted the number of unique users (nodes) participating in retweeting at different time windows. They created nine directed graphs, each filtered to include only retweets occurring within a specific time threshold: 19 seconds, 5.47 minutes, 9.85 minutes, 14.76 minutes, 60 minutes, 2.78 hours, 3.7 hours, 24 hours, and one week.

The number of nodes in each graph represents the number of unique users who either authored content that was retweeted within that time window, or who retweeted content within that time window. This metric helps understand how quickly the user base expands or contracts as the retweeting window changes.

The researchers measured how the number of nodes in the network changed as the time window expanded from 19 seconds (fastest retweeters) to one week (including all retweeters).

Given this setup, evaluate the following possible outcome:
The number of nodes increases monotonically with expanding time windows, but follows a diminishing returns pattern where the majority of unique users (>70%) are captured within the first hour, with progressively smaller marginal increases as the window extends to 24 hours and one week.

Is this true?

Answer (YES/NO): NO